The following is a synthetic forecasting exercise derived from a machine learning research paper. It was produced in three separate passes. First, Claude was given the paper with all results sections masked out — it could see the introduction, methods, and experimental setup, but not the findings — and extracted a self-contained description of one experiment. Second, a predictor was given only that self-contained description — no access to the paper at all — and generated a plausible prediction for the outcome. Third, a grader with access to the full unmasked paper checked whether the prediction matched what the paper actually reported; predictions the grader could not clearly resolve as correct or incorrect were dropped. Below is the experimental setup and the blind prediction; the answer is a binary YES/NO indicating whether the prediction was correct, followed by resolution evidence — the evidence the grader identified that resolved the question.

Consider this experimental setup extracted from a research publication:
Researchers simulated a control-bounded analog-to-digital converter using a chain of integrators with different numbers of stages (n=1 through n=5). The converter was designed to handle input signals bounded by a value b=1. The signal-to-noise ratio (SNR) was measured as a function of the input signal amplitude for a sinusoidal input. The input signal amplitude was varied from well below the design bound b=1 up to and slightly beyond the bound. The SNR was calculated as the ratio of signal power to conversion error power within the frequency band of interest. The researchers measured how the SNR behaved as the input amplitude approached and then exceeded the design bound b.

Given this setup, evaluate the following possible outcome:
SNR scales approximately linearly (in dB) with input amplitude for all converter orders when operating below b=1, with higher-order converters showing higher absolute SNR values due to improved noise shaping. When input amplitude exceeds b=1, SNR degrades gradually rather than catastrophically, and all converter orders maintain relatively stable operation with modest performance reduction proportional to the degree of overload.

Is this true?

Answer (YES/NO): NO